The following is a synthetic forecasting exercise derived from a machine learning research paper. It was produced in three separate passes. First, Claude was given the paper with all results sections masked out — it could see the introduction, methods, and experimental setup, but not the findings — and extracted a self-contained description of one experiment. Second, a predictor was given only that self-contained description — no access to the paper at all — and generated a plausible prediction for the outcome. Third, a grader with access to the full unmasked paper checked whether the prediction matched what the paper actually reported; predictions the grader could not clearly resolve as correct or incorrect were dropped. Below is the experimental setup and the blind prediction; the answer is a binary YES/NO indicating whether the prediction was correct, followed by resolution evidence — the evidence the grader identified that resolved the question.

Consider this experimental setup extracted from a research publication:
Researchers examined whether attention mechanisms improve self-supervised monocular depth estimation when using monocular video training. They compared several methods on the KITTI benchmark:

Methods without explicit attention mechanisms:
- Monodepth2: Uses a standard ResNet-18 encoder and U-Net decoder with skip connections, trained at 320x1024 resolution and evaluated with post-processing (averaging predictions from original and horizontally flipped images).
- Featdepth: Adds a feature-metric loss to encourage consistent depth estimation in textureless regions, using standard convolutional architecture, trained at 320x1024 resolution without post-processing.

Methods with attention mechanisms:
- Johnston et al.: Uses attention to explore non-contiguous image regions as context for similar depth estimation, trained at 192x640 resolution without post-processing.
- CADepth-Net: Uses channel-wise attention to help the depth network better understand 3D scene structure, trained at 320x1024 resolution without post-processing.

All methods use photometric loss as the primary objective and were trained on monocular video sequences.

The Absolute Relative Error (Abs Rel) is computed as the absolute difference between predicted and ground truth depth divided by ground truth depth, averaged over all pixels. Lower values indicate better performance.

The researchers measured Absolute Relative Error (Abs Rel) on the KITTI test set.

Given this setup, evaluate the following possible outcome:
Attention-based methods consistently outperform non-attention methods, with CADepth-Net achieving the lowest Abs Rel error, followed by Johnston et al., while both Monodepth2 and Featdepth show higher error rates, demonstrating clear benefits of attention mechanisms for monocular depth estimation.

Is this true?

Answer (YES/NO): NO